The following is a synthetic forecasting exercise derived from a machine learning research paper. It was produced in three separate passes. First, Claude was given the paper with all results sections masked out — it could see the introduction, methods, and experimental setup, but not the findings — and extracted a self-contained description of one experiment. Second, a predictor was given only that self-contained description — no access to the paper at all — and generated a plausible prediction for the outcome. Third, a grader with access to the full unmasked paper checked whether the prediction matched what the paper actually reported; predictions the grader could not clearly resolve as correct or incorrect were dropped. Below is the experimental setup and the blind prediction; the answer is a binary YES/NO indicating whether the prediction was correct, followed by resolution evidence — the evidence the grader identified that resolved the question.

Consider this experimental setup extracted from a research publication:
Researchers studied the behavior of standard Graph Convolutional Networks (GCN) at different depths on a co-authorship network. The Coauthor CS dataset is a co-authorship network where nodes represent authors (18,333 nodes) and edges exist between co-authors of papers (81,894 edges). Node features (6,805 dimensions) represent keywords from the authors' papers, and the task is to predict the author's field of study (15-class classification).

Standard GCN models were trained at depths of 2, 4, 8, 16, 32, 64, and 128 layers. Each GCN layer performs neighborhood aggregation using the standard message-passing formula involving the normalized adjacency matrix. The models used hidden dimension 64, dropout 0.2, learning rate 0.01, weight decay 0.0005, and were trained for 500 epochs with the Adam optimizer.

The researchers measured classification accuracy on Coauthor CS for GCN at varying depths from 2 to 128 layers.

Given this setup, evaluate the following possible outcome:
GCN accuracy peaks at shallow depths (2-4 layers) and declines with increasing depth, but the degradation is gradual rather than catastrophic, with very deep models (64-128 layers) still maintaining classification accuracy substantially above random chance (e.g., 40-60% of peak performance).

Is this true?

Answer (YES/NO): NO